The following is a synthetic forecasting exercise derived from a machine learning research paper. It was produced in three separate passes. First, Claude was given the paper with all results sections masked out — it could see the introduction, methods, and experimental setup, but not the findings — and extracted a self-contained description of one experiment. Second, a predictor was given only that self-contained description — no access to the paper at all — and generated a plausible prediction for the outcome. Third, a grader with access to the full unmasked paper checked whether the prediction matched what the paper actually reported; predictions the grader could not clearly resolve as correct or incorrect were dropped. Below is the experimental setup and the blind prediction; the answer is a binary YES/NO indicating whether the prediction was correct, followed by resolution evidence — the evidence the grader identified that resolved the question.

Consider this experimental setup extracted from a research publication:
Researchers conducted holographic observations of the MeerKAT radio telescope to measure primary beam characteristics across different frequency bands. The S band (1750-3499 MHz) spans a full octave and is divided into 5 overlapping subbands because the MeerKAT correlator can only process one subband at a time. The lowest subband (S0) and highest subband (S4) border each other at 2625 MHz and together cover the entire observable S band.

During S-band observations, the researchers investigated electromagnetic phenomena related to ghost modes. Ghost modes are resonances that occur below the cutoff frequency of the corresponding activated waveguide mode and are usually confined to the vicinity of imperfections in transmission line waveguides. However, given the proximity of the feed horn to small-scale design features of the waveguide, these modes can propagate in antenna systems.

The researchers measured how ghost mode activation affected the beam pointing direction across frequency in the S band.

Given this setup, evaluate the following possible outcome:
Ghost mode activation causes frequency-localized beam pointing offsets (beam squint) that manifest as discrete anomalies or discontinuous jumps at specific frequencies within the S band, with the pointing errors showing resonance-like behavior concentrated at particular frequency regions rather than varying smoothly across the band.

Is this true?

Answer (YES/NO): YES